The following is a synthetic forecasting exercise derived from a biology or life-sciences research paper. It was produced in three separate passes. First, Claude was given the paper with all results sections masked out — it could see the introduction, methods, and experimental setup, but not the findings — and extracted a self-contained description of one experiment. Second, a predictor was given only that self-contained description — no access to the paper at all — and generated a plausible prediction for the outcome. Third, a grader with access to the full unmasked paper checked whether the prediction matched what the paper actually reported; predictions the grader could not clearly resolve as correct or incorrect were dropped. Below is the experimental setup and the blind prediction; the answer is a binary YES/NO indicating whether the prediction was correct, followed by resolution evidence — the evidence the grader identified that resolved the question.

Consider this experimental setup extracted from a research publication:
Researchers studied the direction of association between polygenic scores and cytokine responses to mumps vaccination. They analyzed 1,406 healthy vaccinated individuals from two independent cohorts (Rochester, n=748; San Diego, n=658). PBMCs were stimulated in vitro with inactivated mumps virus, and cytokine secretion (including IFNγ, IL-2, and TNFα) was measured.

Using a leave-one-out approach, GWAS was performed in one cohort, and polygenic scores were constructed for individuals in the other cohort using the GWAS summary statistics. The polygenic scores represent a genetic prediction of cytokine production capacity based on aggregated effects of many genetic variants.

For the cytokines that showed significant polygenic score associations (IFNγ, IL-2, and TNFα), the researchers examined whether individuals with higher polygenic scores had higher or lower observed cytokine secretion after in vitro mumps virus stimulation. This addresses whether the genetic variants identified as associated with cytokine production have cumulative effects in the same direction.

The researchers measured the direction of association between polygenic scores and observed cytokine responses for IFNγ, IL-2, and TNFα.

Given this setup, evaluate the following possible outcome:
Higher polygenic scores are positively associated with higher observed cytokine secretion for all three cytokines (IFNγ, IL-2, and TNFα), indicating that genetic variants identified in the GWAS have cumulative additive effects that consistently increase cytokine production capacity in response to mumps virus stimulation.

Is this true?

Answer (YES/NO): YES